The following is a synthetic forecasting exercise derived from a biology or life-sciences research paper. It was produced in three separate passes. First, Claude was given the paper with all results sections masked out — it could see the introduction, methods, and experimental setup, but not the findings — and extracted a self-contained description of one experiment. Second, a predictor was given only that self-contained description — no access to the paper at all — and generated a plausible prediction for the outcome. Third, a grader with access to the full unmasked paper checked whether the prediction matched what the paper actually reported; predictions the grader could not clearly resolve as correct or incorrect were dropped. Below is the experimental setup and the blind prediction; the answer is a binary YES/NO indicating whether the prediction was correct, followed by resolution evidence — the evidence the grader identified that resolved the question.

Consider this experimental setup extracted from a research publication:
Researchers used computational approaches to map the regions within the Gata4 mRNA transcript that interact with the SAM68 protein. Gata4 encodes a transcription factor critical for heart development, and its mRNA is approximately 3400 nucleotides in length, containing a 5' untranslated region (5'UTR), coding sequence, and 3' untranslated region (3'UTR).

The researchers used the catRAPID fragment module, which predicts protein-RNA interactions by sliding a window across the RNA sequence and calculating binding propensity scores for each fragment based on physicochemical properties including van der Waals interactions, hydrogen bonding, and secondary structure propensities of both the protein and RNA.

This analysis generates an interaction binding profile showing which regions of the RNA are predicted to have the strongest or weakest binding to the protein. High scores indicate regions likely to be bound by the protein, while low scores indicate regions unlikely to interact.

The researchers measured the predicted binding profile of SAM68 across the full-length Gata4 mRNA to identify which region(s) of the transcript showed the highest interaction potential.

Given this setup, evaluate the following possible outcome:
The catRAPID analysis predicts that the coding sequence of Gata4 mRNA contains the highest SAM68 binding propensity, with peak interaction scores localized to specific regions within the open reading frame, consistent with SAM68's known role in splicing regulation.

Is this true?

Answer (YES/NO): NO